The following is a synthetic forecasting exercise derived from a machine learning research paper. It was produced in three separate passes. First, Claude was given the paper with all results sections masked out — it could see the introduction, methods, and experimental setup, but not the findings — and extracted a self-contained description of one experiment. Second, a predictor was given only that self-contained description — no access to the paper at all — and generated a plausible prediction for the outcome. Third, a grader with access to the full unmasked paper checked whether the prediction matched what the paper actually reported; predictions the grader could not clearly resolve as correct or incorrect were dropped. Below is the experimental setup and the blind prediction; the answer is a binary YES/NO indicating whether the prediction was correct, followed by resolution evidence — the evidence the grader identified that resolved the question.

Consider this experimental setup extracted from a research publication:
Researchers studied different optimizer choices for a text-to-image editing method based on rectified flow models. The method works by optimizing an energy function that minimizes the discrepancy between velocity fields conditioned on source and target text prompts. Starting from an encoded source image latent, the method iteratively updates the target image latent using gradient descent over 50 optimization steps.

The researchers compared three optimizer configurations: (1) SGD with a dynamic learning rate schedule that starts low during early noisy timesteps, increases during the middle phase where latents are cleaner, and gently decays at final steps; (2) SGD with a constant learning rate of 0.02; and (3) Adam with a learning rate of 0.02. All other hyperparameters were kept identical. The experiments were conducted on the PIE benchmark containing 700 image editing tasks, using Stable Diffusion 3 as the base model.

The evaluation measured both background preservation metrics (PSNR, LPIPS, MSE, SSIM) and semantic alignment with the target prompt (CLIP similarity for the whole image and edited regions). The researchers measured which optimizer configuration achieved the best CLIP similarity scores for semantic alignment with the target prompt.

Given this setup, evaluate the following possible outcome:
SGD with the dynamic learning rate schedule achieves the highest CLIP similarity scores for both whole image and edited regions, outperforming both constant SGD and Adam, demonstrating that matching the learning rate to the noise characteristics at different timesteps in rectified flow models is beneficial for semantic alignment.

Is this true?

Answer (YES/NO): YES